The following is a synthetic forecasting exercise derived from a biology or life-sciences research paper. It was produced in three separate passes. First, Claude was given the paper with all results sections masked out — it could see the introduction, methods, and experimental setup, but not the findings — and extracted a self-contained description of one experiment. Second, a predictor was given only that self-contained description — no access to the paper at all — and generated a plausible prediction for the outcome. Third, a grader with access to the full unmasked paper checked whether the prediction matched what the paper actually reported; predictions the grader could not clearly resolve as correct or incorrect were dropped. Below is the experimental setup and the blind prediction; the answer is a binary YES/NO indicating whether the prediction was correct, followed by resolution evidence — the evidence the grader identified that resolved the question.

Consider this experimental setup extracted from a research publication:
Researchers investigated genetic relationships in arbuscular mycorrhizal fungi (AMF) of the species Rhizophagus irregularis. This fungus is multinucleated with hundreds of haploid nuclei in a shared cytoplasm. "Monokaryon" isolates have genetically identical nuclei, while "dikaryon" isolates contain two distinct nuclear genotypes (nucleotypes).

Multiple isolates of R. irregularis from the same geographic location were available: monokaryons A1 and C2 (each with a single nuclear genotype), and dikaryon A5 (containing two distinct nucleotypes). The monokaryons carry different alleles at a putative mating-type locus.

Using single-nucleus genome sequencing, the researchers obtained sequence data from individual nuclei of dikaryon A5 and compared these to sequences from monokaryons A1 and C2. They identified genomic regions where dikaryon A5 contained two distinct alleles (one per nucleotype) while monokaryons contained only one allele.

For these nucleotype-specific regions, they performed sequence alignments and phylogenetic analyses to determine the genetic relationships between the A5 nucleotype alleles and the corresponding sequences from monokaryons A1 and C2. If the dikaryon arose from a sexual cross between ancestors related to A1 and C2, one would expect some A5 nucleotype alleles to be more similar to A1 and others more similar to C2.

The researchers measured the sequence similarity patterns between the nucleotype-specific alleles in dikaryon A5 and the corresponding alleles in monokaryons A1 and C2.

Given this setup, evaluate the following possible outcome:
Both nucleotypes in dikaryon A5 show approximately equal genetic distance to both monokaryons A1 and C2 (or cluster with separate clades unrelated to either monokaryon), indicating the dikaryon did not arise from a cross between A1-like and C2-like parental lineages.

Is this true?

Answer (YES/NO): NO